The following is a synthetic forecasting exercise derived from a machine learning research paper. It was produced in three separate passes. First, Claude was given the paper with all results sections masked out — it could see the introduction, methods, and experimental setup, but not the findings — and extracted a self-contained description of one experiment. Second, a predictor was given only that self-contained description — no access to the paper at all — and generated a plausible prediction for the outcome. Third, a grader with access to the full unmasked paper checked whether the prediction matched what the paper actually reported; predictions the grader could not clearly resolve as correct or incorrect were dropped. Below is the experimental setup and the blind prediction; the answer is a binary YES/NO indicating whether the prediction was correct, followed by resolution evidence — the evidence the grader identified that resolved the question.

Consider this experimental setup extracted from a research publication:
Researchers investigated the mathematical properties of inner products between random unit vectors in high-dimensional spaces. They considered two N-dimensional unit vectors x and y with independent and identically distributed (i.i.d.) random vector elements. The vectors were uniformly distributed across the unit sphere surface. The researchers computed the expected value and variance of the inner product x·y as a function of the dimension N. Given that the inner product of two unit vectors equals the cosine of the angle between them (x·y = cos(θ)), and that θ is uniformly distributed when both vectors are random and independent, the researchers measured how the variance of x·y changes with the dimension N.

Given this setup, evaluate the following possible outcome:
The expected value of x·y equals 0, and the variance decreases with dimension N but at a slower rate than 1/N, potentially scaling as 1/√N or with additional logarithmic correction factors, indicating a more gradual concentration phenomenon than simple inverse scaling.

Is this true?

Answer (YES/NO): NO